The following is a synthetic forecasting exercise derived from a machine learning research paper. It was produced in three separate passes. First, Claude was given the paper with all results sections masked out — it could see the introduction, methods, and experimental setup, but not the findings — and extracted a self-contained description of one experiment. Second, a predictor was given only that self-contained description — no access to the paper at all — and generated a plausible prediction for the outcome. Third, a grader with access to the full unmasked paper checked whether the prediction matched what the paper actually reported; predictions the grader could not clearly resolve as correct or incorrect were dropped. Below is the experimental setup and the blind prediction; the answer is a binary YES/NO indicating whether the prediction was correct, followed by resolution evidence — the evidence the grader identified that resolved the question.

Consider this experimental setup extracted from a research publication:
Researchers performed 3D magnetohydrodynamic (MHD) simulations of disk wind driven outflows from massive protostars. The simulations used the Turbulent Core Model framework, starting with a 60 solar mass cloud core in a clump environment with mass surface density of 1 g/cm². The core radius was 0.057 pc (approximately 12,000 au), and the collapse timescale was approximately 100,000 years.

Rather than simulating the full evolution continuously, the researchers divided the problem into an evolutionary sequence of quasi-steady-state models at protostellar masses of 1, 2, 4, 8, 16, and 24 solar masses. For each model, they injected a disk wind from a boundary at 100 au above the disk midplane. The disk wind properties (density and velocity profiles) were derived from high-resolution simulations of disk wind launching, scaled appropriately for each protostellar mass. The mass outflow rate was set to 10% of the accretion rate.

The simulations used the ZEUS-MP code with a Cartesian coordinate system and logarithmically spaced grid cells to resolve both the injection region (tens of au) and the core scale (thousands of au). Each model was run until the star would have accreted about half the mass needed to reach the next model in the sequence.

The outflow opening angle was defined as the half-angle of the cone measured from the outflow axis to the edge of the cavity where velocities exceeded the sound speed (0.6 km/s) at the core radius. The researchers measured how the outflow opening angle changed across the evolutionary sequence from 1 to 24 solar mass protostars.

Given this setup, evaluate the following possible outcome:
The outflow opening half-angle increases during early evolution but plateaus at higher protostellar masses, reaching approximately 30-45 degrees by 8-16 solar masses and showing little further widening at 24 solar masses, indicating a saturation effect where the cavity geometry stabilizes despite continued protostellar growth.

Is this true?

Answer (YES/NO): NO